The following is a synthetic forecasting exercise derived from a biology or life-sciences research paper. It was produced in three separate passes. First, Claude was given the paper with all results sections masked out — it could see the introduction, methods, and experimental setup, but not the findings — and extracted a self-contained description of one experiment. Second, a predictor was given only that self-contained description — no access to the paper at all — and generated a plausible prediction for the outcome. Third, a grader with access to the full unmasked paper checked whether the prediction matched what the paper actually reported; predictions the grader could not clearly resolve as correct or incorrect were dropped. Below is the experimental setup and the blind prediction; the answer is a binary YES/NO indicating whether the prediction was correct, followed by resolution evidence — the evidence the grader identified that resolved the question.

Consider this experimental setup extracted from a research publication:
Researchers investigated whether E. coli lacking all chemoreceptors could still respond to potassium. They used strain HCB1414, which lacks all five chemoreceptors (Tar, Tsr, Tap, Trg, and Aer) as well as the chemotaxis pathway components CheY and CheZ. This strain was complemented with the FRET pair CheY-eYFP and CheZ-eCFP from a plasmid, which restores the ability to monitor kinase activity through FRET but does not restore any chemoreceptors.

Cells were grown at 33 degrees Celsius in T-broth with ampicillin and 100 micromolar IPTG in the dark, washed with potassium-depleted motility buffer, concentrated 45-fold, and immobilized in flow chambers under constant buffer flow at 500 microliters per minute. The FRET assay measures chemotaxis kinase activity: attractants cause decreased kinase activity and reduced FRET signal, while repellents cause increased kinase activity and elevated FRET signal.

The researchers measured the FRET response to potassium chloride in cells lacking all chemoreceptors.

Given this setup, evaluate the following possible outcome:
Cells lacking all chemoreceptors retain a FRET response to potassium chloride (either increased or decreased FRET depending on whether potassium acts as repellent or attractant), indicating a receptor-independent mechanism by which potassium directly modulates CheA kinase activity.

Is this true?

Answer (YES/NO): NO